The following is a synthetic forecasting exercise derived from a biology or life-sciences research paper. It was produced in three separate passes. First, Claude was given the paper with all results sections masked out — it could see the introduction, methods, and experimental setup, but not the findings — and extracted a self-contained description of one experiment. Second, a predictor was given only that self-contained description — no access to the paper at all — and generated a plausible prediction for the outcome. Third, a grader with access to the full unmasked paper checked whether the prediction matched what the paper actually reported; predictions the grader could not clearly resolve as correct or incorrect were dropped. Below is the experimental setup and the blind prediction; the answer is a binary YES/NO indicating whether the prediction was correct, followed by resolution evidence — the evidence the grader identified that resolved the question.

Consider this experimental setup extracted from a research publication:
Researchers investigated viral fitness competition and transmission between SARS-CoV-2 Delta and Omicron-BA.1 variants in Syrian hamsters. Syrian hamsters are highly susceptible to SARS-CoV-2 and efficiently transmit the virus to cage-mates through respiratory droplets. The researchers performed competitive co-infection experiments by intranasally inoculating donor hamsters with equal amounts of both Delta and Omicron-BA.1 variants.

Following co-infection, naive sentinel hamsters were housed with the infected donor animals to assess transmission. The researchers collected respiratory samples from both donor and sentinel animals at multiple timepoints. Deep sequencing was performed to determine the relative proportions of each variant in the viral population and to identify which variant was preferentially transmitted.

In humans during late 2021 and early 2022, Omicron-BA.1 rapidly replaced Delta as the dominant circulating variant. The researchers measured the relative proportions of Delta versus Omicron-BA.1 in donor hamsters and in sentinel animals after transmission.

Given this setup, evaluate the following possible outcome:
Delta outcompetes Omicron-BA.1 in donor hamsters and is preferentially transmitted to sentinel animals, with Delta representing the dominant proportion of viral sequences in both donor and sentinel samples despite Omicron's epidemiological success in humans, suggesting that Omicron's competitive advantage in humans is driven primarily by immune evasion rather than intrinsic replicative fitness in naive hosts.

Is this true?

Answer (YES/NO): YES